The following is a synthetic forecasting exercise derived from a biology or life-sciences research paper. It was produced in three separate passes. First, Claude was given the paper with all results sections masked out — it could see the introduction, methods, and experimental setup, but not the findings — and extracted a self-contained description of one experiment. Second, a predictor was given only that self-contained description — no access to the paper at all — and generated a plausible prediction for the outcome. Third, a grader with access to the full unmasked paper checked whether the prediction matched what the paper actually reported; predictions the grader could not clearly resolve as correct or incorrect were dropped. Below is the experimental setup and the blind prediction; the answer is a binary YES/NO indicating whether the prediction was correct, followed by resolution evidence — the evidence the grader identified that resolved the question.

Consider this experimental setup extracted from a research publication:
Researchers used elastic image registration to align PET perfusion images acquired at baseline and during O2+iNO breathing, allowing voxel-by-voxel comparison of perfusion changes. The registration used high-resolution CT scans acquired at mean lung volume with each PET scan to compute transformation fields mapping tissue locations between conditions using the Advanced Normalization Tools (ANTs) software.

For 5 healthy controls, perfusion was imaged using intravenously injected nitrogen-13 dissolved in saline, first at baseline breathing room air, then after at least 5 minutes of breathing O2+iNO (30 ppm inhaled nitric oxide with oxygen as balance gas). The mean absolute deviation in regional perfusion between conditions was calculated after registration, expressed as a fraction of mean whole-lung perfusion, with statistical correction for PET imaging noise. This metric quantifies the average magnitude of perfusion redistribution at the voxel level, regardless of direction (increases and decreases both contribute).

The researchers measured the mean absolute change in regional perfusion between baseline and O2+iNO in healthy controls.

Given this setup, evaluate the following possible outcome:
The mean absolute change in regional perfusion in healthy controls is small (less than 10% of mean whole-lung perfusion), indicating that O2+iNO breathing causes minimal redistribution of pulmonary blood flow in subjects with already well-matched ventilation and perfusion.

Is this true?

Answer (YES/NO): NO